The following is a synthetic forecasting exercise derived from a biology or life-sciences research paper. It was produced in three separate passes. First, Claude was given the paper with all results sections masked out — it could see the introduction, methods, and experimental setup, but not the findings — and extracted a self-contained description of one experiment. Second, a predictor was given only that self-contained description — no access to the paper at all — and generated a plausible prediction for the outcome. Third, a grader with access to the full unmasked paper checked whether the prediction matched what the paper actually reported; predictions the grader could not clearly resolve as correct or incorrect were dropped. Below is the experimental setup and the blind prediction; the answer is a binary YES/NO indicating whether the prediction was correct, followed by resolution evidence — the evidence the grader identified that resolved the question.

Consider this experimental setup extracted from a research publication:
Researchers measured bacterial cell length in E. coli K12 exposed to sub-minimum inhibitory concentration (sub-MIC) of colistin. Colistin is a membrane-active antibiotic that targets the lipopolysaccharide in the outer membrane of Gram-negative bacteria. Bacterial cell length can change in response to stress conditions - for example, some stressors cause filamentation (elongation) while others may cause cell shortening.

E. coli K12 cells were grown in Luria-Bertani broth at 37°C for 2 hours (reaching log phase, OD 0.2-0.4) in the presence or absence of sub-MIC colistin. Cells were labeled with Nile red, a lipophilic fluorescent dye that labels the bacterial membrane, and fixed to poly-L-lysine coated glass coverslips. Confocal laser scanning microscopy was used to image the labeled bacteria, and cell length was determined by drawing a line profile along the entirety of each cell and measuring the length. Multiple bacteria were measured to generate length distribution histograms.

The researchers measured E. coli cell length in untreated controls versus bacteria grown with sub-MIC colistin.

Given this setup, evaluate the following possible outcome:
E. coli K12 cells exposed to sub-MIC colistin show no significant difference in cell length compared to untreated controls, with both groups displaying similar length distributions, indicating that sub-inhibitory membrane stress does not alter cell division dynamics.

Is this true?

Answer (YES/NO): NO